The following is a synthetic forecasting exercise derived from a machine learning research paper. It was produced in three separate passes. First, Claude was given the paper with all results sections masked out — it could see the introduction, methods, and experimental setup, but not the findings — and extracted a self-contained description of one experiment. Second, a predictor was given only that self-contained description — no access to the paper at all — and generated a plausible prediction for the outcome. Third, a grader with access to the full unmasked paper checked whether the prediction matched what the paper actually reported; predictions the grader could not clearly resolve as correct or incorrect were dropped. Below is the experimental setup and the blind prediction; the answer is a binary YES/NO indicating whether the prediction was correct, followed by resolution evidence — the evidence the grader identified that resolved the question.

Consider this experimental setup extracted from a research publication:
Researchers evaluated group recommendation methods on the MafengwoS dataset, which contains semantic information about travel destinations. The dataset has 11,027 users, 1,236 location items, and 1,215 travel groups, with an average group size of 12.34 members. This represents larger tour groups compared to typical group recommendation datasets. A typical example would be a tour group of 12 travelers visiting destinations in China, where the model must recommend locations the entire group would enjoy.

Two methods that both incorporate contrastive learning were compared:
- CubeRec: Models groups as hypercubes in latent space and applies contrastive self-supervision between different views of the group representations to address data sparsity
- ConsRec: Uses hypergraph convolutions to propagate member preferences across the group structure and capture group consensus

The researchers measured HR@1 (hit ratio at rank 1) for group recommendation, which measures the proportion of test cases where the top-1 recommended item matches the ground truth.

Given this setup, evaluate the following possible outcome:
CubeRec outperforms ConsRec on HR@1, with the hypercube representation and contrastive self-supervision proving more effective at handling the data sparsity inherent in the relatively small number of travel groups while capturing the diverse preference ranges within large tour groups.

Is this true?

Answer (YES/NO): YES